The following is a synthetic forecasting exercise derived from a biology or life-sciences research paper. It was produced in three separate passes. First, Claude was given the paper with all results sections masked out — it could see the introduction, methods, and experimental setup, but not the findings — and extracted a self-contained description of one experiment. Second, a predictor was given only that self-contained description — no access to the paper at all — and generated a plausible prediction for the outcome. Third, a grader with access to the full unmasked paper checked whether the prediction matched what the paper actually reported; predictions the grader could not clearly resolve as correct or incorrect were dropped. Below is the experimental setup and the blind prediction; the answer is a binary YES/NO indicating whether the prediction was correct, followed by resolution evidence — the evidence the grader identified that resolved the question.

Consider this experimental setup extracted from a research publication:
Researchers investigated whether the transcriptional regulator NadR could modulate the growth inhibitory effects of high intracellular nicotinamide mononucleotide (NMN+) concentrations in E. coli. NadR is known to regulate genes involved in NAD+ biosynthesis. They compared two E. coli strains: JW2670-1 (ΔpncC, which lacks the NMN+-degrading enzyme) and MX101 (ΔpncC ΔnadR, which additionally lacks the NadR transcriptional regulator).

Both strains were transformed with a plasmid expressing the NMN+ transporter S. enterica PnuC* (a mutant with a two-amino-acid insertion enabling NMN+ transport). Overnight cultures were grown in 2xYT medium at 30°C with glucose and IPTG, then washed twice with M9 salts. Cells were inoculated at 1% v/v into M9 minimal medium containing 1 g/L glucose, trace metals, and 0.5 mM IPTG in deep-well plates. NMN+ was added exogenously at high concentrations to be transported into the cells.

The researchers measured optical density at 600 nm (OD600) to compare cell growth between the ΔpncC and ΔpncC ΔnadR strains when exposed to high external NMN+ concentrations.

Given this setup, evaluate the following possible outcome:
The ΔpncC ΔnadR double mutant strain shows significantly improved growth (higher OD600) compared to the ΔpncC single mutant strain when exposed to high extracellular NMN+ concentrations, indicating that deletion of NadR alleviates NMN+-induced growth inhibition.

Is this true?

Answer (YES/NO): YES